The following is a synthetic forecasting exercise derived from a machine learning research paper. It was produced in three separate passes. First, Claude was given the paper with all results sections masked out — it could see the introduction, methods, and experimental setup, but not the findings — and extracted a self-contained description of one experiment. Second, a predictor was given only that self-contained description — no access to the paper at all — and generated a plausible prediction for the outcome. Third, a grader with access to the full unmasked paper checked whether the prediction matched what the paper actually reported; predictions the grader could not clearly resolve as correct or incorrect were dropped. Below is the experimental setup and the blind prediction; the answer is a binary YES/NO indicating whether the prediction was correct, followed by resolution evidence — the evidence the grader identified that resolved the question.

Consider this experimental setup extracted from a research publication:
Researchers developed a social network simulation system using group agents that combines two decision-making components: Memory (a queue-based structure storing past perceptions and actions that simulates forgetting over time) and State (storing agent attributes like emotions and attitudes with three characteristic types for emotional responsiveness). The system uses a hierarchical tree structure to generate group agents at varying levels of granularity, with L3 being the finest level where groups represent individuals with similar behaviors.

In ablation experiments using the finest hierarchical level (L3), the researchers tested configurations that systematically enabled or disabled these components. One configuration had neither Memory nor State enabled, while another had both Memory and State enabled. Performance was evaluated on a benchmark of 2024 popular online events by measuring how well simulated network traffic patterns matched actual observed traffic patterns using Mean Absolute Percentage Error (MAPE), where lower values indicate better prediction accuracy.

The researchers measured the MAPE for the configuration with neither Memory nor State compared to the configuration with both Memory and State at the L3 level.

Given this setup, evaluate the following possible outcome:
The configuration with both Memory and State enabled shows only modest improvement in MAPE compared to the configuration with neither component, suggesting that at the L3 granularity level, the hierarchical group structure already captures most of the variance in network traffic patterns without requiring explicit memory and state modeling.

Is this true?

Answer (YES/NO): NO